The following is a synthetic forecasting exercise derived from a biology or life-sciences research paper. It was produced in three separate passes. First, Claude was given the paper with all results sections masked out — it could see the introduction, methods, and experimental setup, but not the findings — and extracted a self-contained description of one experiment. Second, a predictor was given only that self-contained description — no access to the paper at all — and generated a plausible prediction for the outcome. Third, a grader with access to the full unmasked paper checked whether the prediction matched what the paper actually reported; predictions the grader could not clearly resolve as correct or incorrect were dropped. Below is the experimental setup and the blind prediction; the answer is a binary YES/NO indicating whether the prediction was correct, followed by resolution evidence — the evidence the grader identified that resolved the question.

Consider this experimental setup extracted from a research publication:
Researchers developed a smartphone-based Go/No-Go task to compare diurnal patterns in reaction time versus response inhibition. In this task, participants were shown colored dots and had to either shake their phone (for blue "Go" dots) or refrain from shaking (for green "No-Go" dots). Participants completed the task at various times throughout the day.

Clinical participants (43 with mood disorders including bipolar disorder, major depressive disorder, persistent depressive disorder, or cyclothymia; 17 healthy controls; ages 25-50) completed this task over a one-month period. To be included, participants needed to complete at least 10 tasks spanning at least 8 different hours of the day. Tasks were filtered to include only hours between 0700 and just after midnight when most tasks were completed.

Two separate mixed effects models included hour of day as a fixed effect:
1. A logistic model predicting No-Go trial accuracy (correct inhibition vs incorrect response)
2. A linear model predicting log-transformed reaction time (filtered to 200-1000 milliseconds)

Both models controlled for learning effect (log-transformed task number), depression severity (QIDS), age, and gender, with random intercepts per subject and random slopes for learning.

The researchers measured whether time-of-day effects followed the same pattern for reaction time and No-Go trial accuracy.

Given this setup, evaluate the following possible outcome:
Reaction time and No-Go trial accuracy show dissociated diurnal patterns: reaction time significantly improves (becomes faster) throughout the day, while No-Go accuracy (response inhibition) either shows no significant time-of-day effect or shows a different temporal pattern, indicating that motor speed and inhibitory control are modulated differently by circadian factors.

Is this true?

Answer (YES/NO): NO